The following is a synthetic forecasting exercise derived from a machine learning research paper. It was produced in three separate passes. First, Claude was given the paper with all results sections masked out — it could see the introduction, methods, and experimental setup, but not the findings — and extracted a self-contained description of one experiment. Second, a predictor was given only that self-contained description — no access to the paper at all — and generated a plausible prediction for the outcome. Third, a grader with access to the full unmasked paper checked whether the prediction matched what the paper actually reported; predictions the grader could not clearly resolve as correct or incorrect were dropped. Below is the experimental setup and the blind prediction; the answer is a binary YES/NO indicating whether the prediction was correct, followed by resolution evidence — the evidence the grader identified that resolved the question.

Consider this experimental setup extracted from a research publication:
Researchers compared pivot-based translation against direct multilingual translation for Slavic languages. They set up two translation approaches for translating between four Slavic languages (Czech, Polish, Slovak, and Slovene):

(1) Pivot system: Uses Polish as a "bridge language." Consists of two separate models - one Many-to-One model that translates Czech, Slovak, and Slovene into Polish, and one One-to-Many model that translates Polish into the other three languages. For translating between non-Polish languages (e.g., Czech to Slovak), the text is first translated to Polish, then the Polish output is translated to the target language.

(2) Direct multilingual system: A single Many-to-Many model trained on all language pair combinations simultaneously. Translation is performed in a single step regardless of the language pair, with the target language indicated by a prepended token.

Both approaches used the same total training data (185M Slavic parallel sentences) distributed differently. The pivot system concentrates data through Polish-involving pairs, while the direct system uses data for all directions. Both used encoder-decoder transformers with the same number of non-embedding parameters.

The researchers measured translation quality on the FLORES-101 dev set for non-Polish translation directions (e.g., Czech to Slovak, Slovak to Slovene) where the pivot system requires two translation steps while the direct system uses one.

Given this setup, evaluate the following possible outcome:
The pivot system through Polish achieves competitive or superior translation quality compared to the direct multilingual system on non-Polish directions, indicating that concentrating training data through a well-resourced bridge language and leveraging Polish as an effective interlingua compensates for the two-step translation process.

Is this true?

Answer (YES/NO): NO